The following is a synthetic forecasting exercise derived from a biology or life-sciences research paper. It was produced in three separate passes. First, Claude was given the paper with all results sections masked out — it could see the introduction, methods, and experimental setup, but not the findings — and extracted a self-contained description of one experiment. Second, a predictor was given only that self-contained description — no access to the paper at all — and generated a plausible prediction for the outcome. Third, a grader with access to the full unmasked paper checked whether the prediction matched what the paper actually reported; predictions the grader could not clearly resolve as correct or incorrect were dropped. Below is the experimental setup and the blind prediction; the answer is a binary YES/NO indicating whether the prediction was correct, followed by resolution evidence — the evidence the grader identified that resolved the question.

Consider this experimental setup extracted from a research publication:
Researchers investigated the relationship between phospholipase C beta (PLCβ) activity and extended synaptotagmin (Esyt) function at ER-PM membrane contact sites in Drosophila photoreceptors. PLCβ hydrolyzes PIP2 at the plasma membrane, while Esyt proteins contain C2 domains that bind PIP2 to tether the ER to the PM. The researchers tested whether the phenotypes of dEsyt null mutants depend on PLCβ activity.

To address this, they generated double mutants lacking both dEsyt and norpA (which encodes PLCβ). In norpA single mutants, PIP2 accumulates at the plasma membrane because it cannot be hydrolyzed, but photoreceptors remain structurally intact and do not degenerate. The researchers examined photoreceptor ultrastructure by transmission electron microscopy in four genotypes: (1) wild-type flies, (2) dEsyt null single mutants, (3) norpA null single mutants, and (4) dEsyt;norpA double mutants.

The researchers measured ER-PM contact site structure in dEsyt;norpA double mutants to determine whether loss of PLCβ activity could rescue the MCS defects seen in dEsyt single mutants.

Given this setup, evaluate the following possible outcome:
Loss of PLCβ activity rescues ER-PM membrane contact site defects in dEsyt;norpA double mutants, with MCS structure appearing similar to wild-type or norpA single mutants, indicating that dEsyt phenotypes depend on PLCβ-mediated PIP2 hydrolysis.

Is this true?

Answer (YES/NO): YES